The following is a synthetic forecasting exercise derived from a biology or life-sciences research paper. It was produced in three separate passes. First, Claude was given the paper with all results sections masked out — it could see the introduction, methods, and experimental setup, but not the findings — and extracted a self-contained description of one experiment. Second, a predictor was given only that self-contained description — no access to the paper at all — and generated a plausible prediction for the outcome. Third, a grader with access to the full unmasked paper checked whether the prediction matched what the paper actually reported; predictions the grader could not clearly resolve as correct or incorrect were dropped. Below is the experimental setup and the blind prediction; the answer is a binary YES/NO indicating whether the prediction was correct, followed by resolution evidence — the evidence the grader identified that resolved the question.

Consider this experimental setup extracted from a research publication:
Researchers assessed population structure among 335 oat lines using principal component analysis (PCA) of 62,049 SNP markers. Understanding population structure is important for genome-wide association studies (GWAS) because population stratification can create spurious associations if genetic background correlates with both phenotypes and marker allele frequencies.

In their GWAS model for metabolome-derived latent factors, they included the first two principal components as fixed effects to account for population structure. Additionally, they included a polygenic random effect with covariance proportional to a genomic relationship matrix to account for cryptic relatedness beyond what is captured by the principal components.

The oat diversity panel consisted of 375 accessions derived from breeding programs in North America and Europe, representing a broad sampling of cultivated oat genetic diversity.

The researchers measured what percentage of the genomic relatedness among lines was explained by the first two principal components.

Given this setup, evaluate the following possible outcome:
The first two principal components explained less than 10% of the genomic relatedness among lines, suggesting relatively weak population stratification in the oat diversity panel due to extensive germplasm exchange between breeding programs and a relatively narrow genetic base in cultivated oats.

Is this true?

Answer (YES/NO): NO